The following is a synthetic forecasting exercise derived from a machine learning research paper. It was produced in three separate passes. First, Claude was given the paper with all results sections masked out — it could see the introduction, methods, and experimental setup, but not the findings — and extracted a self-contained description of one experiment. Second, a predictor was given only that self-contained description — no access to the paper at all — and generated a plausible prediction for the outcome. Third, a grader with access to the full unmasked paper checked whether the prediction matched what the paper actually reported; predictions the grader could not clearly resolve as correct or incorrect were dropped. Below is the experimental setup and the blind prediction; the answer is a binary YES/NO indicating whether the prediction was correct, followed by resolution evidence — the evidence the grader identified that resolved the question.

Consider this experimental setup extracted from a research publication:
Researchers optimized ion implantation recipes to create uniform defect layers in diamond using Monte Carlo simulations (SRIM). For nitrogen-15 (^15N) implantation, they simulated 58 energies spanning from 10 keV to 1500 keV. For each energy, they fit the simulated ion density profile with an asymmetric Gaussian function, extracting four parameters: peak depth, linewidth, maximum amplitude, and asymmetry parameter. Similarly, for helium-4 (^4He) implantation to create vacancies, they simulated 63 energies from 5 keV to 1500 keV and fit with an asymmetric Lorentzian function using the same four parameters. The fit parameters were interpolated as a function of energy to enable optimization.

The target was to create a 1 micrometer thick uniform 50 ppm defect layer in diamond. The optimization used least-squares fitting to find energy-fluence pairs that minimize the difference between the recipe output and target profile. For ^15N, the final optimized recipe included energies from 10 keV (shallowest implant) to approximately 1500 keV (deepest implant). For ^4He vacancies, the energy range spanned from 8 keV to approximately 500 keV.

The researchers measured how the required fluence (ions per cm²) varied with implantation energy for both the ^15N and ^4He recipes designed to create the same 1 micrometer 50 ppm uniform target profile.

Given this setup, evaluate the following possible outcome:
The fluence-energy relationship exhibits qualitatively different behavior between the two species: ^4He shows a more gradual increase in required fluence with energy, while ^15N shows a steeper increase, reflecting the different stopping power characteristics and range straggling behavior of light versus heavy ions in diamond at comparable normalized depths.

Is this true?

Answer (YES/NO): YES